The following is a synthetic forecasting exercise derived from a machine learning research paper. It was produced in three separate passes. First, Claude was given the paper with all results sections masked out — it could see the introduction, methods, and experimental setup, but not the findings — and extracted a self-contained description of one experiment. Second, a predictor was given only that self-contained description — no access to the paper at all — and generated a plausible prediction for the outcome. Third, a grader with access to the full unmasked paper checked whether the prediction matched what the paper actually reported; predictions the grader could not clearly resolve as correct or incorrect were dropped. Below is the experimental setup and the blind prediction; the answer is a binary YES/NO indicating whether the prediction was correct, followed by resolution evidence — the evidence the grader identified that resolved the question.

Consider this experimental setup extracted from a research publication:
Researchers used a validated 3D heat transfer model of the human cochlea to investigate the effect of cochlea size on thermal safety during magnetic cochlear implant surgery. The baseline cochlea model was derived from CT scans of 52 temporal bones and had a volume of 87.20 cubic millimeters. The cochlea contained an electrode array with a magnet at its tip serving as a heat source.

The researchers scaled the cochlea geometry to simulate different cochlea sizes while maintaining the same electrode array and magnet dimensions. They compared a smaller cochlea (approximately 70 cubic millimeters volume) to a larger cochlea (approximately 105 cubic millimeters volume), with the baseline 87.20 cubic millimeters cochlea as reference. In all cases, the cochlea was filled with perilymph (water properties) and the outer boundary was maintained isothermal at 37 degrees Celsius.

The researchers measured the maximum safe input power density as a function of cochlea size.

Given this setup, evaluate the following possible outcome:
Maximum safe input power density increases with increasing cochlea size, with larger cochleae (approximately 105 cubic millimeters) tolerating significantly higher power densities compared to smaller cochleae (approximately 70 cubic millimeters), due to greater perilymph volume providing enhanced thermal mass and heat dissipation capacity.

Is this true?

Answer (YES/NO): YES